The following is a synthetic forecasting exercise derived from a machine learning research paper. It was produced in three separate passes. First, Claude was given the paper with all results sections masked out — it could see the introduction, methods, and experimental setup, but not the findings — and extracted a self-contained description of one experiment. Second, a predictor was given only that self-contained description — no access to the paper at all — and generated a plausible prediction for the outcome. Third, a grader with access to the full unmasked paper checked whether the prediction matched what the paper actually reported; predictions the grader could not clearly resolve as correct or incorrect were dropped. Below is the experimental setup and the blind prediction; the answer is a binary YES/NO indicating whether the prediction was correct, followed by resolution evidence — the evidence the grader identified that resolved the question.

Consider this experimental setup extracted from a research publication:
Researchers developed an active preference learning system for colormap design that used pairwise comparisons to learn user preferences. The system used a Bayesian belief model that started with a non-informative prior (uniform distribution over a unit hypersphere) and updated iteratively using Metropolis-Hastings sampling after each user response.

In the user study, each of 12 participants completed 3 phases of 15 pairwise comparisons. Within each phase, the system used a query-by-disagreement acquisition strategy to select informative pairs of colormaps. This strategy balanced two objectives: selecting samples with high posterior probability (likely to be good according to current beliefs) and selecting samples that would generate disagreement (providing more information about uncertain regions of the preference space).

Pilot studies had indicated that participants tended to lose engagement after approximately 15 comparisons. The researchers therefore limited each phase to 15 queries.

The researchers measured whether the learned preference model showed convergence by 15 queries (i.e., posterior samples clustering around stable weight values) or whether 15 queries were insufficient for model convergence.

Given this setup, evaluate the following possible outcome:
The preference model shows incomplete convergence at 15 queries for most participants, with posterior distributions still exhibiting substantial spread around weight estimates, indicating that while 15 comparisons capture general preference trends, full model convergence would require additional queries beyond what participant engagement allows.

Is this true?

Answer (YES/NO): NO